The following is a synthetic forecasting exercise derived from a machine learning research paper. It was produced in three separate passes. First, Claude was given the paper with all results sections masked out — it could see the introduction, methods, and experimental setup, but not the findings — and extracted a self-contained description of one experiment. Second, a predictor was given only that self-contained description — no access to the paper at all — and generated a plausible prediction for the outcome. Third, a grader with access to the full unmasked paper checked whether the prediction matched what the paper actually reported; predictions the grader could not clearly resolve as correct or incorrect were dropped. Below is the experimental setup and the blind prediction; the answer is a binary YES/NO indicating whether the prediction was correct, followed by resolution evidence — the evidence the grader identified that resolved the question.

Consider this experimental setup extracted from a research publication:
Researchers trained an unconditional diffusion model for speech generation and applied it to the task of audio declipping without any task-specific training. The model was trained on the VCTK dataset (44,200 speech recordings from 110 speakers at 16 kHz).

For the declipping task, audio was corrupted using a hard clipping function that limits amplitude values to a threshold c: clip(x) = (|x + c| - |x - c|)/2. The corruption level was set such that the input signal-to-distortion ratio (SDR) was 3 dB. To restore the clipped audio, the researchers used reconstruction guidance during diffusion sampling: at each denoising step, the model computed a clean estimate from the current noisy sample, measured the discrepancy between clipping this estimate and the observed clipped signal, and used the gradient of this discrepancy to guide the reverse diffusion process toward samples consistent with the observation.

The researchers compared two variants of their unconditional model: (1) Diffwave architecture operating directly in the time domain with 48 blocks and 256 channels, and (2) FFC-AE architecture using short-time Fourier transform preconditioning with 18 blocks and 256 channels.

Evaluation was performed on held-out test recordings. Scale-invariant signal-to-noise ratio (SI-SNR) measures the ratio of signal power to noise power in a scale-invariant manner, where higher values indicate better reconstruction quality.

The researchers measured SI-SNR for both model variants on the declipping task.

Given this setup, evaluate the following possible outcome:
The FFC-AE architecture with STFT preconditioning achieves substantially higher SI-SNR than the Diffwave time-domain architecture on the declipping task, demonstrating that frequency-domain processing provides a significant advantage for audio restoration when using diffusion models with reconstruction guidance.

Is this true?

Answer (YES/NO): NO